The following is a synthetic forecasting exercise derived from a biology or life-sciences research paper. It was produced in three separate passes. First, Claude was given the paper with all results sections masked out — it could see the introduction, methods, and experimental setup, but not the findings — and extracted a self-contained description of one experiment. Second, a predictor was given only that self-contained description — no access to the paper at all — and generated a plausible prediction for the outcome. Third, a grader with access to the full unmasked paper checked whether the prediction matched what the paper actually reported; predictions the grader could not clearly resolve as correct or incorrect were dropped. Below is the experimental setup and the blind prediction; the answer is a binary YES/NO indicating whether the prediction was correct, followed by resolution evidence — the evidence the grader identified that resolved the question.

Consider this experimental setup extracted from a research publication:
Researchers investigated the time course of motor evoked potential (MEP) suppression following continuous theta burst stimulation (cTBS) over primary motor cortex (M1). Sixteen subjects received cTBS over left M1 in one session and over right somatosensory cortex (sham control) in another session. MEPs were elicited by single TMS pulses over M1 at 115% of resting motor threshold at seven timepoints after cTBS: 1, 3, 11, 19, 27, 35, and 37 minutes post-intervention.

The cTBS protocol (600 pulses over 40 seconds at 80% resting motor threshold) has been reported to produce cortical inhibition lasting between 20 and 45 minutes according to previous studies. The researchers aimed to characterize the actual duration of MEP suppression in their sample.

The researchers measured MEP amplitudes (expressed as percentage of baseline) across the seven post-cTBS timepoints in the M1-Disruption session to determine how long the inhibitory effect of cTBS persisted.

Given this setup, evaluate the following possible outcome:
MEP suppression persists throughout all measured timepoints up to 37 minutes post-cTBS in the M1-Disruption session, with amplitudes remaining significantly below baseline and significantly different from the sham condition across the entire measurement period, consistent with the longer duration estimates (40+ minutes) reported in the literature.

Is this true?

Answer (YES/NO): NO